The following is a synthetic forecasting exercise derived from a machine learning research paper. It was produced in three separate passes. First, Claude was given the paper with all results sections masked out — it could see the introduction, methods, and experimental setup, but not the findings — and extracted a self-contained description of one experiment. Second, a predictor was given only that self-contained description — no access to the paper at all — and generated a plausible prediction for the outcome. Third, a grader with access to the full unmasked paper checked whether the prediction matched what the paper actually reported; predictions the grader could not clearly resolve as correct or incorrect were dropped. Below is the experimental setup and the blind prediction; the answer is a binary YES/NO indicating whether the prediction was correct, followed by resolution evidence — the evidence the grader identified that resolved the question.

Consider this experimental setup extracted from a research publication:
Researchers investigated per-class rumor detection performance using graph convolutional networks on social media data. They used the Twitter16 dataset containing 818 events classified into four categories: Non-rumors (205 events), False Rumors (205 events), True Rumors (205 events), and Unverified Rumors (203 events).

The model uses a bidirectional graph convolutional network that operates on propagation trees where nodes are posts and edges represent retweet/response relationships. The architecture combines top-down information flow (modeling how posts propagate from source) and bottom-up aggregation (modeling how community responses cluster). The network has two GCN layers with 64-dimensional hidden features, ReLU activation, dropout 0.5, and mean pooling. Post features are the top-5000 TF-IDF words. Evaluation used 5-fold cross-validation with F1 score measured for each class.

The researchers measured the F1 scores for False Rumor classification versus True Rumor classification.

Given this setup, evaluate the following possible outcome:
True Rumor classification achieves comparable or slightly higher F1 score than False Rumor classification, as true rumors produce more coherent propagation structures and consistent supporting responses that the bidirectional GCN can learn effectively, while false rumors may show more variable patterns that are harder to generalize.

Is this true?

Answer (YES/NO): NO